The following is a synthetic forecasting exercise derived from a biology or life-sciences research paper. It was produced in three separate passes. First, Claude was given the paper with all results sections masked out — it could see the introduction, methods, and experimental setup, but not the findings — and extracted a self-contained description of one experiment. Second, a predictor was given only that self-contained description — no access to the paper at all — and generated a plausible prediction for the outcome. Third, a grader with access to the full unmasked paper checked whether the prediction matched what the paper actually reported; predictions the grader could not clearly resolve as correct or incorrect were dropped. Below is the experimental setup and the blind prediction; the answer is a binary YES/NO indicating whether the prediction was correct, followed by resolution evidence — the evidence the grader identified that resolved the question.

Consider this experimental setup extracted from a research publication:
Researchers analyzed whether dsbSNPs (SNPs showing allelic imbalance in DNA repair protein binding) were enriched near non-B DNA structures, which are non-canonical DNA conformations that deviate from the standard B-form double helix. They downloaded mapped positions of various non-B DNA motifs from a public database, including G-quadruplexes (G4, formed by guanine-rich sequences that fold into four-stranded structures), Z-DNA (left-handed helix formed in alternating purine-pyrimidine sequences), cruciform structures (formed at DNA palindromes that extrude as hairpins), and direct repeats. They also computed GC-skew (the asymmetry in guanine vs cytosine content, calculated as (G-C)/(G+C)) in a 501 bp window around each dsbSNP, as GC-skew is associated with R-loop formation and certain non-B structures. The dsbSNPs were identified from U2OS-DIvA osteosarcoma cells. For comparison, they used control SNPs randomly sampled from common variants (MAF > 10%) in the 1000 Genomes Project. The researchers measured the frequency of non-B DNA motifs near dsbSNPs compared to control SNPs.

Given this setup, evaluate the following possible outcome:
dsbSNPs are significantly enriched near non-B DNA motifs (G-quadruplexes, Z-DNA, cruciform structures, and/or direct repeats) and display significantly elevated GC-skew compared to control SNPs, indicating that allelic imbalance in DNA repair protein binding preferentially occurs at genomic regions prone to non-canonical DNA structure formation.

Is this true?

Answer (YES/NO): NO